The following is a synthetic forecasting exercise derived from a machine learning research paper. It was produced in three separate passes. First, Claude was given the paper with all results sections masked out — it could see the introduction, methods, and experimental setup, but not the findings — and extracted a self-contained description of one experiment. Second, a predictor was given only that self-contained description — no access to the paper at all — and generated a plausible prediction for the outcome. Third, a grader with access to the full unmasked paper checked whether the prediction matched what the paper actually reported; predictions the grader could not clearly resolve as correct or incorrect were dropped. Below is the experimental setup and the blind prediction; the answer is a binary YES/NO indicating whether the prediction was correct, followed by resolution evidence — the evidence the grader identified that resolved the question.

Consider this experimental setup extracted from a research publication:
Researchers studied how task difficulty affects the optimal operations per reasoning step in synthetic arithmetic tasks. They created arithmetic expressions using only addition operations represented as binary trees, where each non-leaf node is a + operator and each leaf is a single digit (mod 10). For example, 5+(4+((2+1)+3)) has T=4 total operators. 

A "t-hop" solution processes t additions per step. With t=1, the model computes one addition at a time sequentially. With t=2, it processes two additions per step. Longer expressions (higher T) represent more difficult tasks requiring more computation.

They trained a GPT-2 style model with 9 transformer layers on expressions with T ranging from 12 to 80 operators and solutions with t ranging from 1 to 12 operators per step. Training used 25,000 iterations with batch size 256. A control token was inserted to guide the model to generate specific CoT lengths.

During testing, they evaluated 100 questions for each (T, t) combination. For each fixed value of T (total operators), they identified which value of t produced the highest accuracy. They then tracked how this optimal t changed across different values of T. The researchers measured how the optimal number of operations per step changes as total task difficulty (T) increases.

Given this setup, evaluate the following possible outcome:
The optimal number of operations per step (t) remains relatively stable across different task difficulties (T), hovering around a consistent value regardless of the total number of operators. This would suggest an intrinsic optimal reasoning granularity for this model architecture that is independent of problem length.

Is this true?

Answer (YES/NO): NO